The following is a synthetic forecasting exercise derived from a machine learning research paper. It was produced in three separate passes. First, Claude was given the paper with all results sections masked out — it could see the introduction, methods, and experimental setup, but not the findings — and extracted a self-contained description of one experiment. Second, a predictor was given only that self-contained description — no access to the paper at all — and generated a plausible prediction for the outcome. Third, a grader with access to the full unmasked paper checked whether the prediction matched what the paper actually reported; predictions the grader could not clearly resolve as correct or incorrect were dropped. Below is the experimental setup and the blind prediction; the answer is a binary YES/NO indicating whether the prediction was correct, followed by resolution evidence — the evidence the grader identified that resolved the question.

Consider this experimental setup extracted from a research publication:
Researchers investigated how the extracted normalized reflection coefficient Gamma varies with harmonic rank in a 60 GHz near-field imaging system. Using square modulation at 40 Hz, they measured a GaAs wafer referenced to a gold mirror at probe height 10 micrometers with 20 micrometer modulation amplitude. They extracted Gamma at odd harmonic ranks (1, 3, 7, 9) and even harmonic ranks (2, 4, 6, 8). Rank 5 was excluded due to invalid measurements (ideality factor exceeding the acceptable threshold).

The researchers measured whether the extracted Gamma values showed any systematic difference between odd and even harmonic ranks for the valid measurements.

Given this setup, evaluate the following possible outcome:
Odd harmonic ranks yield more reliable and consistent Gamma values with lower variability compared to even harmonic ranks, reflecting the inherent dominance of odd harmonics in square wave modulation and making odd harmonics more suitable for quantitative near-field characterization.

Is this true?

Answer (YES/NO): NO